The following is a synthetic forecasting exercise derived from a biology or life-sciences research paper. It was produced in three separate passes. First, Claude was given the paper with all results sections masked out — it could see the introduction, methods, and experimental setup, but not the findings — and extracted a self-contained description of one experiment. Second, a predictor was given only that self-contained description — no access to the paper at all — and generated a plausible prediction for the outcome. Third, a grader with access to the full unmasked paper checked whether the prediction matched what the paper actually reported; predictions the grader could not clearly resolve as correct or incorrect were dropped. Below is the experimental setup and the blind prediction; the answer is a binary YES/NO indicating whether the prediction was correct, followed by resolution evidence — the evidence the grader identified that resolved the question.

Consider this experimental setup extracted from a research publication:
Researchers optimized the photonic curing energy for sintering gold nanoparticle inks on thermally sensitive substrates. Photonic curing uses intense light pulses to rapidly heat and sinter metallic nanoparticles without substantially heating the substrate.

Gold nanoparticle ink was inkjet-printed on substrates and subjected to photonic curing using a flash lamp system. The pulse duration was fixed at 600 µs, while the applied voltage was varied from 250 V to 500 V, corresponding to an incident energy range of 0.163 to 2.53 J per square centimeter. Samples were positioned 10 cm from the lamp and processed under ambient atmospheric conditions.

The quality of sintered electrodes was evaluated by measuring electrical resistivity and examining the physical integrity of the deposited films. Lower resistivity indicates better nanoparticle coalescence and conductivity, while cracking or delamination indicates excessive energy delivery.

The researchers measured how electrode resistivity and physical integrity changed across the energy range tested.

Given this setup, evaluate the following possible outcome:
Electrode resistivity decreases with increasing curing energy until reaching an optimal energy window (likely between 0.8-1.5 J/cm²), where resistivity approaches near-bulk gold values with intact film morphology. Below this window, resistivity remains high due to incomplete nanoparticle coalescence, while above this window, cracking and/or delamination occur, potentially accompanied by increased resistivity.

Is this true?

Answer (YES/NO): YES